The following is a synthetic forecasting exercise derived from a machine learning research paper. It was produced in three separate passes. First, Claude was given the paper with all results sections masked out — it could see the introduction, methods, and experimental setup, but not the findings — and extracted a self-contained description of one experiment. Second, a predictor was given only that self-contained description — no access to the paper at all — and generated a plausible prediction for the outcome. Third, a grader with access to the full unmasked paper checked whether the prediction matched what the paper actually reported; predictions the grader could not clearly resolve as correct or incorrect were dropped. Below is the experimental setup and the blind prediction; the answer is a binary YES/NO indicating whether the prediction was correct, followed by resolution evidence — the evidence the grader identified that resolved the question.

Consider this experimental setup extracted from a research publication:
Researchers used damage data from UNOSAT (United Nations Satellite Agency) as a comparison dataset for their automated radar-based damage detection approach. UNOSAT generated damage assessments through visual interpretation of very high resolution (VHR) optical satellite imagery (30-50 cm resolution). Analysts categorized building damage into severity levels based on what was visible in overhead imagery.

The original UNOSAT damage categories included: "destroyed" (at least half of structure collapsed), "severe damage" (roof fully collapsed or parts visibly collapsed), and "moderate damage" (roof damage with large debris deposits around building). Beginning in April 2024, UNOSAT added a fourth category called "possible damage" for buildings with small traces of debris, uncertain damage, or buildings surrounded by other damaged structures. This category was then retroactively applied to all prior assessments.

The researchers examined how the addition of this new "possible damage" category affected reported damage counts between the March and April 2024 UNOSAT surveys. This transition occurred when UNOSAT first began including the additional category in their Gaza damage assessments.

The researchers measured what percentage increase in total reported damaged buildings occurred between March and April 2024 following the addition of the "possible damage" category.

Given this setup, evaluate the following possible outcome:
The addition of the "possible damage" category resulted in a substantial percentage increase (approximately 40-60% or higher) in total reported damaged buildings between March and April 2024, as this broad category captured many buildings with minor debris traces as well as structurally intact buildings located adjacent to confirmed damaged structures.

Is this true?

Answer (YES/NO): NO